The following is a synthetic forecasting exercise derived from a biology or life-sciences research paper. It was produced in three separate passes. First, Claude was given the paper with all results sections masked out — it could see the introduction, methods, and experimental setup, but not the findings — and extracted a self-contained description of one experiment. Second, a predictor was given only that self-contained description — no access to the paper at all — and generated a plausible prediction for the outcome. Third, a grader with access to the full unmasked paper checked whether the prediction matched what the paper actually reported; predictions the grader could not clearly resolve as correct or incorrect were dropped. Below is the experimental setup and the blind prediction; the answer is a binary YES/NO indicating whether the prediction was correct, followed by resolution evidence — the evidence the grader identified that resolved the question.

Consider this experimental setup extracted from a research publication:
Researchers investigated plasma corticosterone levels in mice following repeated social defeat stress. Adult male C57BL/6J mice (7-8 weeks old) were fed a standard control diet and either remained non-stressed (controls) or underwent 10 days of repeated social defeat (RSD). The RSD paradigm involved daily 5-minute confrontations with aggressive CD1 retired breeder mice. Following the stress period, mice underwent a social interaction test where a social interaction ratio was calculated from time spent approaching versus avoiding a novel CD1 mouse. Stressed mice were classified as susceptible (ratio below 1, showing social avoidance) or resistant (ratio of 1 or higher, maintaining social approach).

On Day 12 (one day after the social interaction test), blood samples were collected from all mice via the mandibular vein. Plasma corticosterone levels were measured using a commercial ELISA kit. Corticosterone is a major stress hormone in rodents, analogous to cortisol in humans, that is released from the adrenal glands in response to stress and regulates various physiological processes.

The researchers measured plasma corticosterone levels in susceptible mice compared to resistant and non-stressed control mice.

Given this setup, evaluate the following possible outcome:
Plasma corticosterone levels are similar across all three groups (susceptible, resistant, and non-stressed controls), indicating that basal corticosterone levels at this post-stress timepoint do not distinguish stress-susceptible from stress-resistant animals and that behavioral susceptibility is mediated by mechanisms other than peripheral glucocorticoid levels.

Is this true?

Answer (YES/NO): NO